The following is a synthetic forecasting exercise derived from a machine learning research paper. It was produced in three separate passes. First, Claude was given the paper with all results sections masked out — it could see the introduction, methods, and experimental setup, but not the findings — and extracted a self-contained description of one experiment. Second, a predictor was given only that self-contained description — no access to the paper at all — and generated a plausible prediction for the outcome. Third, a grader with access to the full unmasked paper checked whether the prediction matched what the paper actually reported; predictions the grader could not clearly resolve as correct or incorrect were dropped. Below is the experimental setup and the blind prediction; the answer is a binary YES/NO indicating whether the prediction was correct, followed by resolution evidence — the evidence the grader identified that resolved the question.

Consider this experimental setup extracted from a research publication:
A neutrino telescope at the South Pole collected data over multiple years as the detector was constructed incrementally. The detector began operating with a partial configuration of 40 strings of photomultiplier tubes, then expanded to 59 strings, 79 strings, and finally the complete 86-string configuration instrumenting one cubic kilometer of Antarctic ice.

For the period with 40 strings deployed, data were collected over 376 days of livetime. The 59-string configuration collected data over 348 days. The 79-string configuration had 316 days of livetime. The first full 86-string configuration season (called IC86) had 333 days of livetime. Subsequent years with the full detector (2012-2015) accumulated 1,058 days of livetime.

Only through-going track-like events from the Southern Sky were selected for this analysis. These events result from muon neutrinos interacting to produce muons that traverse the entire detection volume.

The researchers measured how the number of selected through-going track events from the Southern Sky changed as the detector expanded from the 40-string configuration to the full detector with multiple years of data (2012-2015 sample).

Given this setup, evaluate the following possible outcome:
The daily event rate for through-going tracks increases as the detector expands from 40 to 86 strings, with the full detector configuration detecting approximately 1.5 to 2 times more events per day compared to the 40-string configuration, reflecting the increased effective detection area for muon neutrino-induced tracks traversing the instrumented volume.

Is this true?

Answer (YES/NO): NO